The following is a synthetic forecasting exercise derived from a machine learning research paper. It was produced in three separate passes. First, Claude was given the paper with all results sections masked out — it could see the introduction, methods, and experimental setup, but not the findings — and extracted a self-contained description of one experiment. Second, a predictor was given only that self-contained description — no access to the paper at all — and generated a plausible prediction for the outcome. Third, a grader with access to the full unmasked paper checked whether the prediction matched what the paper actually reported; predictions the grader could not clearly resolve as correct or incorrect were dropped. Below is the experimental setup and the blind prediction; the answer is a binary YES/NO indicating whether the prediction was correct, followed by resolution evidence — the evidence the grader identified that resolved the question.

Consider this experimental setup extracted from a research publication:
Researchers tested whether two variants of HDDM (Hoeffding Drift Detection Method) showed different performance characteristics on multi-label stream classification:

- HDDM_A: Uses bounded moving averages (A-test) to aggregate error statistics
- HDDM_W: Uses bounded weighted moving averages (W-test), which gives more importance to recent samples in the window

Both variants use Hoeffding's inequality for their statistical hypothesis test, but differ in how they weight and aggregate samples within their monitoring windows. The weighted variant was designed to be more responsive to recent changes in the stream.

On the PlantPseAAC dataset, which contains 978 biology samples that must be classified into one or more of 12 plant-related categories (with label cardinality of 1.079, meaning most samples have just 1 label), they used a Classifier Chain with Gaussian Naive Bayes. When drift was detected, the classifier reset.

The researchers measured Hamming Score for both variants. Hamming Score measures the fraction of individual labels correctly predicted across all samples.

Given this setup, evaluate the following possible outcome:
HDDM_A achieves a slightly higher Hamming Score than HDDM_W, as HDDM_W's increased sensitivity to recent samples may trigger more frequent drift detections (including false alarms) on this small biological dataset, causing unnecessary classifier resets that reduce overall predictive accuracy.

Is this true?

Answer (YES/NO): YES